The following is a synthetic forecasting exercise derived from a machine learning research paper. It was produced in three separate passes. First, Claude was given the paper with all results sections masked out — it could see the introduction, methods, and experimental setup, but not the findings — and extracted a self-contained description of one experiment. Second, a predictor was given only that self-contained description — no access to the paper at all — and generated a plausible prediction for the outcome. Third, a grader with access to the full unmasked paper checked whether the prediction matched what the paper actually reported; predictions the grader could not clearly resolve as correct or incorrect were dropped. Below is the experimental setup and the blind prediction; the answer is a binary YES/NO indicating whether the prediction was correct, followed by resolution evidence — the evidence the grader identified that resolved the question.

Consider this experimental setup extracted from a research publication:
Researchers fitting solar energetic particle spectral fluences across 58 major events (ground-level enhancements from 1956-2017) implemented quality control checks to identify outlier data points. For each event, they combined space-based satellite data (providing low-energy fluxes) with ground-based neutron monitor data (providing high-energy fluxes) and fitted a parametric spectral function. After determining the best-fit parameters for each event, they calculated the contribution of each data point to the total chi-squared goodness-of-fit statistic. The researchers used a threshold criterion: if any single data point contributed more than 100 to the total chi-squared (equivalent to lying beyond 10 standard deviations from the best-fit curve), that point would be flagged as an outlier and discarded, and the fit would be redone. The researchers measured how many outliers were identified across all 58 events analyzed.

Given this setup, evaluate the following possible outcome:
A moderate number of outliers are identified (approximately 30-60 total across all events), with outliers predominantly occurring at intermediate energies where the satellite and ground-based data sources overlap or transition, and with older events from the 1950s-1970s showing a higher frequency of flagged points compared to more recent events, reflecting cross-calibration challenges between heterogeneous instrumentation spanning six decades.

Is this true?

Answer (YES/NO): NO